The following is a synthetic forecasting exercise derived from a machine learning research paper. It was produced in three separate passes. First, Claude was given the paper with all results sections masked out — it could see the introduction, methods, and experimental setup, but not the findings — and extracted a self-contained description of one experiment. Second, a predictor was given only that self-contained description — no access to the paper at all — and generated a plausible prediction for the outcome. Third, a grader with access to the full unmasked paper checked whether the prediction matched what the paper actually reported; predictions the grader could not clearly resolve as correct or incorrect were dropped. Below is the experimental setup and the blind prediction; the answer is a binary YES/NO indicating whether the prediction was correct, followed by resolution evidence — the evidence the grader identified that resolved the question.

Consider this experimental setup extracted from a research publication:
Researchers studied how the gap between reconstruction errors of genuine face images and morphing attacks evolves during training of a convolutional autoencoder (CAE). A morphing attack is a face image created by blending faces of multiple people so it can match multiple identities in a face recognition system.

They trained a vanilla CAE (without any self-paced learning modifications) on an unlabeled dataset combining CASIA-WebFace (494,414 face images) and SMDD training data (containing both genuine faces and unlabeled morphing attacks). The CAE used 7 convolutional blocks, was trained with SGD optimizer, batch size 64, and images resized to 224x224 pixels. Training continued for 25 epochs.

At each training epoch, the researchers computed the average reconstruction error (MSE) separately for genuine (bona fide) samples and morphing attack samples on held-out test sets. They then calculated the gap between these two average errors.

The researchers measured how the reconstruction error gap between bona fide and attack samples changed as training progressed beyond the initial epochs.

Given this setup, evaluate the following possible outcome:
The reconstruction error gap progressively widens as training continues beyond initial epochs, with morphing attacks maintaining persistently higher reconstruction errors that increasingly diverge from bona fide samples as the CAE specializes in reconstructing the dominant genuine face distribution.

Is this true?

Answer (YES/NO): NO